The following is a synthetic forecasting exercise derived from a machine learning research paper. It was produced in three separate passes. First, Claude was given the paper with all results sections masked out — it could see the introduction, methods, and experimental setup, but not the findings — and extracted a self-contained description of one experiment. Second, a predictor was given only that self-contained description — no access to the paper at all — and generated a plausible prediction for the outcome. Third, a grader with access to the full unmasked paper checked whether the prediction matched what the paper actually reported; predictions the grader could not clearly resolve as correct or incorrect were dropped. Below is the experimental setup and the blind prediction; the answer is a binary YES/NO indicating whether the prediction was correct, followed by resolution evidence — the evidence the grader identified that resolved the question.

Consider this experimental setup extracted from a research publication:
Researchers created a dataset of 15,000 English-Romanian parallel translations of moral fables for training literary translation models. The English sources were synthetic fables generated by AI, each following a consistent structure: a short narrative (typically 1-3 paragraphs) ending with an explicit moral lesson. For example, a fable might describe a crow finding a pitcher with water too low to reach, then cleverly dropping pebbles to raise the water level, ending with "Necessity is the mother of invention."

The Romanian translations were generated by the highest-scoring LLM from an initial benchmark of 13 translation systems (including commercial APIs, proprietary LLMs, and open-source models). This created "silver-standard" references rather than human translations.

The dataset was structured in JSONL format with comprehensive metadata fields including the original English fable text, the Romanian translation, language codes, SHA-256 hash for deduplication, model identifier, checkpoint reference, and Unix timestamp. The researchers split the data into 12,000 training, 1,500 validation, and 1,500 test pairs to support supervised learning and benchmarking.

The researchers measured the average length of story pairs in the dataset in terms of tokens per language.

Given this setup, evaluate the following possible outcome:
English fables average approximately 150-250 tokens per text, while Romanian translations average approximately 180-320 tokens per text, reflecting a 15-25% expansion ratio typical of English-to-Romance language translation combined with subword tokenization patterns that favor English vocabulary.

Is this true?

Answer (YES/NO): NO